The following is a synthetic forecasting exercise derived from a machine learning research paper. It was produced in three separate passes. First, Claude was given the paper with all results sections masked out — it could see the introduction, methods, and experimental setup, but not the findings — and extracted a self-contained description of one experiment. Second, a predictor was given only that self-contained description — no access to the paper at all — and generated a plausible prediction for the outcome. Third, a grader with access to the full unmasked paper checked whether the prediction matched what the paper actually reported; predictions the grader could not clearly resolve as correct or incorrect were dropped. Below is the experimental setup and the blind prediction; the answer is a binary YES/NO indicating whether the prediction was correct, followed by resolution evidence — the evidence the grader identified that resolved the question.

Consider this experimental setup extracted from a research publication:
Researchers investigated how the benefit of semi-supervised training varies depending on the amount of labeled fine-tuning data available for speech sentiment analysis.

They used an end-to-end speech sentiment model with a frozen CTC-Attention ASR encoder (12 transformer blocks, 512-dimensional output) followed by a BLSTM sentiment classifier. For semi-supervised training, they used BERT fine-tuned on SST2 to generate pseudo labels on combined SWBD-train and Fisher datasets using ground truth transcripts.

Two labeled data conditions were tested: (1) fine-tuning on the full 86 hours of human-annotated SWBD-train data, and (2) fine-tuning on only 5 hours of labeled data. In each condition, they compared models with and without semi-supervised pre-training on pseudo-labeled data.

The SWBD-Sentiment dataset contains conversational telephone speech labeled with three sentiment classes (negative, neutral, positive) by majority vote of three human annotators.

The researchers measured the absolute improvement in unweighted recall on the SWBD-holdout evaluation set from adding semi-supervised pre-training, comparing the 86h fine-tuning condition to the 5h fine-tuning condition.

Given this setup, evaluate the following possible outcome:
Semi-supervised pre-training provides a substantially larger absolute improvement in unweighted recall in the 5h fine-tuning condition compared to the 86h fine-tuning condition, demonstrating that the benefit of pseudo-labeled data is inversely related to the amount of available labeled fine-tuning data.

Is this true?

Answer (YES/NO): YES